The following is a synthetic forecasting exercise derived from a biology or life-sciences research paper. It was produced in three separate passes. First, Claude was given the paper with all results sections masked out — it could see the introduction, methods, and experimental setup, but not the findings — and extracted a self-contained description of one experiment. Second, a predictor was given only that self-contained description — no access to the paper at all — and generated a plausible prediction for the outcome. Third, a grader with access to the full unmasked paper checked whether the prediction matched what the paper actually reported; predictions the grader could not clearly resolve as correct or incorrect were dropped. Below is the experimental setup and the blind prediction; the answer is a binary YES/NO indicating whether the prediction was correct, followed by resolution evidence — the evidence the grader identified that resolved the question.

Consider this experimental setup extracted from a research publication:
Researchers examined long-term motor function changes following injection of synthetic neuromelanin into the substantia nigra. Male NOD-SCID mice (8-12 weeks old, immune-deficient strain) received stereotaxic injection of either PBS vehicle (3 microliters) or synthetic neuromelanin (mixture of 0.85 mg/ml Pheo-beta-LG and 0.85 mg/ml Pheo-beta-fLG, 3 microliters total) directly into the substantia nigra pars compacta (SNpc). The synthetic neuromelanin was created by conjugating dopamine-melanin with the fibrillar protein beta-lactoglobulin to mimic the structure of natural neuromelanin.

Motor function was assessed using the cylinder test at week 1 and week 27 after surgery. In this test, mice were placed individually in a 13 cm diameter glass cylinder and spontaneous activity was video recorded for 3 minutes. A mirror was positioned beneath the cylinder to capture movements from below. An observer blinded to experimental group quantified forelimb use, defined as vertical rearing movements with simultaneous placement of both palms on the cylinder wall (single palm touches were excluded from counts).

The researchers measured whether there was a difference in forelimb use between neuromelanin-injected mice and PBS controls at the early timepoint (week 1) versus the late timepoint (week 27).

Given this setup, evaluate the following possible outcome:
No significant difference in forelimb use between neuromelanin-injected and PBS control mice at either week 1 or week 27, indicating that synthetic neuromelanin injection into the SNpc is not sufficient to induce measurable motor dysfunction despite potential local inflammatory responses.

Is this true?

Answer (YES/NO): NO